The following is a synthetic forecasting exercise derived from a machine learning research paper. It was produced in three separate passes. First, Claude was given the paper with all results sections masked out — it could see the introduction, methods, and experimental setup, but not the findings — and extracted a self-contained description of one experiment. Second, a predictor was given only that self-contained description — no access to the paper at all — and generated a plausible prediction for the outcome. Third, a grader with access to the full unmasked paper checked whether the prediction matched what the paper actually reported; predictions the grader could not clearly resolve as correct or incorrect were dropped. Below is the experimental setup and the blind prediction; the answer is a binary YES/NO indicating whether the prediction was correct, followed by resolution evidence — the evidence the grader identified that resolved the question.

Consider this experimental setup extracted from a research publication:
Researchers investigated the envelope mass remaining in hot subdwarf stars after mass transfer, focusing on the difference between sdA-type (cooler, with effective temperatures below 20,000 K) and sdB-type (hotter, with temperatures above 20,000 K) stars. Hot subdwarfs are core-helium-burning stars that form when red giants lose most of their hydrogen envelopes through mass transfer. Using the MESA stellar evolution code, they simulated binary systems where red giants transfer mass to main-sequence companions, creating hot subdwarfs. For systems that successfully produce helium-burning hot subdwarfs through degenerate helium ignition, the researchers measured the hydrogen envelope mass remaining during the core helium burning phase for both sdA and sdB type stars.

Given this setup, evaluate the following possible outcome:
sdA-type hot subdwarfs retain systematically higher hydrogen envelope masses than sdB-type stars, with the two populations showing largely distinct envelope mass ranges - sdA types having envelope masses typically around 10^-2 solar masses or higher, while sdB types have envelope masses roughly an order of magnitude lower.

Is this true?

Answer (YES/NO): NO